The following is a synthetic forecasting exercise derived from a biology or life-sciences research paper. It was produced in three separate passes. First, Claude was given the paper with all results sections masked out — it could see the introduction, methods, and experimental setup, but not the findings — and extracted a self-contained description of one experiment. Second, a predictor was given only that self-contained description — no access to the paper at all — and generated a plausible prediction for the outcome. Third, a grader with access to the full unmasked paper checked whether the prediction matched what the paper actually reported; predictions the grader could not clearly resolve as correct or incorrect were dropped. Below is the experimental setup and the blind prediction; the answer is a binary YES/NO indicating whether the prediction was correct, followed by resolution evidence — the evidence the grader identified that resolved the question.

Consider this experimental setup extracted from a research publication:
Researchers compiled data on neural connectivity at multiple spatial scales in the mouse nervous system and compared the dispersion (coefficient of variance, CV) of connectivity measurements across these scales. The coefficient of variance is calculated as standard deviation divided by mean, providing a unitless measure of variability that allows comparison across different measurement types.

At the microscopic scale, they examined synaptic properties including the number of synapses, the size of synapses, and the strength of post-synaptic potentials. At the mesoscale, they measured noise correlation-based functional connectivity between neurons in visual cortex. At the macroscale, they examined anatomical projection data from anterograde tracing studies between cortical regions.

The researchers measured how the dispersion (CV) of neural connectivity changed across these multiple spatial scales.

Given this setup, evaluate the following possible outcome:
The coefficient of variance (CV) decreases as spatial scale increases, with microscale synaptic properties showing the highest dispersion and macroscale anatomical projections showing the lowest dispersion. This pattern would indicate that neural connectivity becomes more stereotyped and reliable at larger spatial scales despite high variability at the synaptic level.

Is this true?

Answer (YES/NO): YES